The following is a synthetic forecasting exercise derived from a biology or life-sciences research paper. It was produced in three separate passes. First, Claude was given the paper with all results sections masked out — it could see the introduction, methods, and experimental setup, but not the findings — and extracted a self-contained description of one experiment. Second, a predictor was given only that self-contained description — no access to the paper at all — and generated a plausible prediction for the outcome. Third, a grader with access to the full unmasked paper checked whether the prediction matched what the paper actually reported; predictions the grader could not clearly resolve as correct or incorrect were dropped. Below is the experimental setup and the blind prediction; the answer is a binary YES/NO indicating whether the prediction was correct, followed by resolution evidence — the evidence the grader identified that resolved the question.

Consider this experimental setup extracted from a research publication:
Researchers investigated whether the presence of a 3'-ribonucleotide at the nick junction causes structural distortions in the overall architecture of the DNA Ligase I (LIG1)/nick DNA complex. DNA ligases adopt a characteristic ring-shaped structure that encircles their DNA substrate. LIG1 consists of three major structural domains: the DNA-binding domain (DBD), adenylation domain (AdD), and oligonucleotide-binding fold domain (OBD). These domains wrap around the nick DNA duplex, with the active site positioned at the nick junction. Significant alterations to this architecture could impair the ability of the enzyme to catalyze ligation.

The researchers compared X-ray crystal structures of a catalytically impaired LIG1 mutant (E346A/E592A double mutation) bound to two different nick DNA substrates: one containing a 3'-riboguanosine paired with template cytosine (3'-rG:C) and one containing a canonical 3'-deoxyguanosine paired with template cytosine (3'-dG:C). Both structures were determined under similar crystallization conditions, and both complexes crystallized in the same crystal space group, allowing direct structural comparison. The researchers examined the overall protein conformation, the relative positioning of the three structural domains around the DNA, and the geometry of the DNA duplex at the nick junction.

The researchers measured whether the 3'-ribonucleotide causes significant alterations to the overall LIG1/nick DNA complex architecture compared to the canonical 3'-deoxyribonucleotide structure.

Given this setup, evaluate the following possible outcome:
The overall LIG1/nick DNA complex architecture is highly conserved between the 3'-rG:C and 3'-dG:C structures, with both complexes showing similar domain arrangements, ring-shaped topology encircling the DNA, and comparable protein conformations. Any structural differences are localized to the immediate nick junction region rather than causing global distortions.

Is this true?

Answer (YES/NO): YES